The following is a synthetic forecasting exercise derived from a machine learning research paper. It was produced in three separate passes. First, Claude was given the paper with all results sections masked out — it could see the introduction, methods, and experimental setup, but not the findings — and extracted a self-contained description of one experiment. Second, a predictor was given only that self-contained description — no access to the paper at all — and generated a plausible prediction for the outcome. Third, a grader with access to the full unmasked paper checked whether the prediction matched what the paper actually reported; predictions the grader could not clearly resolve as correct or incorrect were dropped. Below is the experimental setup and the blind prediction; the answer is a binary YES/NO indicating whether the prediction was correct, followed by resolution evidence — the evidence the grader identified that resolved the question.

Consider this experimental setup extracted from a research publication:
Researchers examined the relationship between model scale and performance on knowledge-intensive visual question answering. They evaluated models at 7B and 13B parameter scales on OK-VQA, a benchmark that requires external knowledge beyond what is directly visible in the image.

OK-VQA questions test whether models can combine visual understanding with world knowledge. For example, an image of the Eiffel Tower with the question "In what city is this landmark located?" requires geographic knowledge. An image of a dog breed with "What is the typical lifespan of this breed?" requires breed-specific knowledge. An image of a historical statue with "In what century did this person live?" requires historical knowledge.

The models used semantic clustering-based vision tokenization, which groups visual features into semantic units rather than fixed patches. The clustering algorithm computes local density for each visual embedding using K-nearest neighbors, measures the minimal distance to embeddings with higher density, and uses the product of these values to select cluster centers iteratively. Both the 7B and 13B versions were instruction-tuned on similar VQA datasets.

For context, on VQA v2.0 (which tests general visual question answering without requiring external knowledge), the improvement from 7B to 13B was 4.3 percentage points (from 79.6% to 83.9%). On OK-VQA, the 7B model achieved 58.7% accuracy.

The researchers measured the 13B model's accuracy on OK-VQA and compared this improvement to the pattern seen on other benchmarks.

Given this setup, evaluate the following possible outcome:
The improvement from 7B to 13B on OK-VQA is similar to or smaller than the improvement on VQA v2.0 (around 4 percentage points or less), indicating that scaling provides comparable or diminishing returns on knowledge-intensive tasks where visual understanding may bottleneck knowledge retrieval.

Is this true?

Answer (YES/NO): YES